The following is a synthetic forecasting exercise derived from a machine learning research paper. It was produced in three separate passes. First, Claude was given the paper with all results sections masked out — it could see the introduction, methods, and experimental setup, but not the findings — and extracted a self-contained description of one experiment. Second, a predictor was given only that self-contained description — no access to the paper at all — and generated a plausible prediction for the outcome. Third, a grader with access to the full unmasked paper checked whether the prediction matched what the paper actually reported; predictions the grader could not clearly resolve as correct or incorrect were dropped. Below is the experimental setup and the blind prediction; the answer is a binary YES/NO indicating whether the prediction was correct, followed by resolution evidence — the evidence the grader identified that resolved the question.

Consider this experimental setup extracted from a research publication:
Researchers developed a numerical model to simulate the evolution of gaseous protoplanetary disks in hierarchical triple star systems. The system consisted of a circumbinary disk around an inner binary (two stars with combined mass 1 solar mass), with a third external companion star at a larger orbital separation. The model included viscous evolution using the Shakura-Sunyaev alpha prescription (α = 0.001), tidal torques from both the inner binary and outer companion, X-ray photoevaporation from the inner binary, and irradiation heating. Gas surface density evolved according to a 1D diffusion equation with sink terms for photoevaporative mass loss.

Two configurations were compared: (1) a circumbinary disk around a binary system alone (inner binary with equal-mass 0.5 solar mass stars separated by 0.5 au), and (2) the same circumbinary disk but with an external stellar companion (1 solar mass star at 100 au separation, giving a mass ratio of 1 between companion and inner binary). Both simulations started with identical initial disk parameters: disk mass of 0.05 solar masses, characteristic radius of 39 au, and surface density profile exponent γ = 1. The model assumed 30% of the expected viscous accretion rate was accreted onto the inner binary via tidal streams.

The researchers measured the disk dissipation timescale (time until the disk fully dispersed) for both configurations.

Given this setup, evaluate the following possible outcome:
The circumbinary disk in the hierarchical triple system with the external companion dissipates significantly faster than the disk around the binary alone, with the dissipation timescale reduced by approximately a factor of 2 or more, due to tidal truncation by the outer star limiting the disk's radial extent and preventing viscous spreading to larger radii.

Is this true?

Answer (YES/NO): NO